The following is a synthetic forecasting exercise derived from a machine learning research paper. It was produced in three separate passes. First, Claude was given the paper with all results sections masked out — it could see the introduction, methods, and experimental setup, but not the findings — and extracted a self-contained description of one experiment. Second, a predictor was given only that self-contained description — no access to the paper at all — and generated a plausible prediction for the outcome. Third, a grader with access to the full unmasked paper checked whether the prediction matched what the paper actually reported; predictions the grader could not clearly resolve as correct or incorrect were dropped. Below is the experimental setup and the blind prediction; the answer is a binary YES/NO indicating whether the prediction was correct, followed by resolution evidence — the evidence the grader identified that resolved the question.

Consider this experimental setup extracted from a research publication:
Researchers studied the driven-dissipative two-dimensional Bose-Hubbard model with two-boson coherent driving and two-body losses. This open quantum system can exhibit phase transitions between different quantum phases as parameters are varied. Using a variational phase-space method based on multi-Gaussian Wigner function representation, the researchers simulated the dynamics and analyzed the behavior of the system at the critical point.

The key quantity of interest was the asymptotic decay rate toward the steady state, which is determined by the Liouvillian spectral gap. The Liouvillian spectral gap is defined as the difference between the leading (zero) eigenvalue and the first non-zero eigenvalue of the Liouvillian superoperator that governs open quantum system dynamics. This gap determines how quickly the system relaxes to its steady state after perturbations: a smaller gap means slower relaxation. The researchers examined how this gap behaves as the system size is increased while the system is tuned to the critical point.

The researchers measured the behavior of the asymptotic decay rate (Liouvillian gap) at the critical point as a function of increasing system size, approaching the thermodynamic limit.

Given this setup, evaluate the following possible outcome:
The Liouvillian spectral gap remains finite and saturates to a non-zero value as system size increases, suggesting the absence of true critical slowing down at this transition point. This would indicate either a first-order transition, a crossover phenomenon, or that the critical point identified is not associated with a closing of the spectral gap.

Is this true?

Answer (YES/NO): NO